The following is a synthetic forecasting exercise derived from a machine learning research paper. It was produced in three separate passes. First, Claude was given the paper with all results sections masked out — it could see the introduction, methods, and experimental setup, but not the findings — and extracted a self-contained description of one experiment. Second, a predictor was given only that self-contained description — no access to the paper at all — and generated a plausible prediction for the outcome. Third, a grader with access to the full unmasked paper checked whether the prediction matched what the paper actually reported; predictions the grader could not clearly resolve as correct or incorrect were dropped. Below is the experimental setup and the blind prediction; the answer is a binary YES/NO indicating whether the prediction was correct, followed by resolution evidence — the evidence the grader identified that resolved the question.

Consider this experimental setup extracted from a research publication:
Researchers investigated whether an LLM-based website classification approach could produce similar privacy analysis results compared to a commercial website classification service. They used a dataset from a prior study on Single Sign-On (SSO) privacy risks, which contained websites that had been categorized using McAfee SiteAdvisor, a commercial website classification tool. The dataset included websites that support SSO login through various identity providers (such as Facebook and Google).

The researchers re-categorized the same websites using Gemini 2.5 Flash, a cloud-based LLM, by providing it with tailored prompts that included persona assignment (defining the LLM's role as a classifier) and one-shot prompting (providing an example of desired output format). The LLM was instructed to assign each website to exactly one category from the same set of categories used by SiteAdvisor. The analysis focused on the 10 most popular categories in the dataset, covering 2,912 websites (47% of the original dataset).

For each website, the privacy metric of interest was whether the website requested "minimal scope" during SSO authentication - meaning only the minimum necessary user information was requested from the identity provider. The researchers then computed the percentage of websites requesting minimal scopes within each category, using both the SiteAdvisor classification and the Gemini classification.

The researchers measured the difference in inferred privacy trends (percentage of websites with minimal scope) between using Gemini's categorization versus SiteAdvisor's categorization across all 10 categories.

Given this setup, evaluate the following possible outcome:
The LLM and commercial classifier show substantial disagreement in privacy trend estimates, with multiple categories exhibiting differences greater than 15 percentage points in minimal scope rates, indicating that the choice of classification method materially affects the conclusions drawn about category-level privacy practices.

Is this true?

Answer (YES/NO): NO